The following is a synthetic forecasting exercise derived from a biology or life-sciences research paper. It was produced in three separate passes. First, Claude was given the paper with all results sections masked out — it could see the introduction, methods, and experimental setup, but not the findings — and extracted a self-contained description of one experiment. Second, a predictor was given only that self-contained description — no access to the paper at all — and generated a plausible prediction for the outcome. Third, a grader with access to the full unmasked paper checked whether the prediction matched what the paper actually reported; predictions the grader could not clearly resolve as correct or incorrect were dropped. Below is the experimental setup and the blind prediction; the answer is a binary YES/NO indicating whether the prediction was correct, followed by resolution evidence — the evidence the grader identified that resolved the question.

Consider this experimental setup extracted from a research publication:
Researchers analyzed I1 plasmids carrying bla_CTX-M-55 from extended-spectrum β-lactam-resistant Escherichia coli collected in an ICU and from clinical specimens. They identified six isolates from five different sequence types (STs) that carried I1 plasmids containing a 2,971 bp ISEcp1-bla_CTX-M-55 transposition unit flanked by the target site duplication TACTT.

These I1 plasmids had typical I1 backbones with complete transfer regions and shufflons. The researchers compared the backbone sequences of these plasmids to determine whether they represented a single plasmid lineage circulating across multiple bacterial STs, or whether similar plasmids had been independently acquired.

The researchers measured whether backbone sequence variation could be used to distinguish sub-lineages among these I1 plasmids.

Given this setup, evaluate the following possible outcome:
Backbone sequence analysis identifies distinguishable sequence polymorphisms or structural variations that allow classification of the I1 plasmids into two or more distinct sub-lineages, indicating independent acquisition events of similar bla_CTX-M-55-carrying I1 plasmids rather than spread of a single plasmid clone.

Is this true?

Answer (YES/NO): YES